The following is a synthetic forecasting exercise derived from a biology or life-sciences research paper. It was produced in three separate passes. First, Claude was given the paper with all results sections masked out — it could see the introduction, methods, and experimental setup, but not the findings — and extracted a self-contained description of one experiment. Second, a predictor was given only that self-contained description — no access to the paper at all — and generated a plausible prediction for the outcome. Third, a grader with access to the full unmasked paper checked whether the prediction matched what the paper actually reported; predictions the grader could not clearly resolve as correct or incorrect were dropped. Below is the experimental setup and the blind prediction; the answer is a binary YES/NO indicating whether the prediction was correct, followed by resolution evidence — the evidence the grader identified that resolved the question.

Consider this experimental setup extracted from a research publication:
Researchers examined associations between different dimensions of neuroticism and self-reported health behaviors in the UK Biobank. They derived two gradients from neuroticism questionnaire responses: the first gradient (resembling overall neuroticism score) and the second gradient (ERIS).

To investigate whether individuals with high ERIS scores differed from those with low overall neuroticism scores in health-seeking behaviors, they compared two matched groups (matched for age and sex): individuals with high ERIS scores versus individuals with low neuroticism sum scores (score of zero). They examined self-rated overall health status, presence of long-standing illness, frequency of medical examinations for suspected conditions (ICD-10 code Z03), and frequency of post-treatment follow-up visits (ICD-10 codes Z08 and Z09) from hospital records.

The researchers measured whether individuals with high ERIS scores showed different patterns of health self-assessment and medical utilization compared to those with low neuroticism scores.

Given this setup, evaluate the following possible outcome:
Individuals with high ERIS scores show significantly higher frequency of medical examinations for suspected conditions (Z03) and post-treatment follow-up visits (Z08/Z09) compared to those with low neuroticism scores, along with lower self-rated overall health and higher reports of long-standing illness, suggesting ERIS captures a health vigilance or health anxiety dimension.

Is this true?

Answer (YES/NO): YES